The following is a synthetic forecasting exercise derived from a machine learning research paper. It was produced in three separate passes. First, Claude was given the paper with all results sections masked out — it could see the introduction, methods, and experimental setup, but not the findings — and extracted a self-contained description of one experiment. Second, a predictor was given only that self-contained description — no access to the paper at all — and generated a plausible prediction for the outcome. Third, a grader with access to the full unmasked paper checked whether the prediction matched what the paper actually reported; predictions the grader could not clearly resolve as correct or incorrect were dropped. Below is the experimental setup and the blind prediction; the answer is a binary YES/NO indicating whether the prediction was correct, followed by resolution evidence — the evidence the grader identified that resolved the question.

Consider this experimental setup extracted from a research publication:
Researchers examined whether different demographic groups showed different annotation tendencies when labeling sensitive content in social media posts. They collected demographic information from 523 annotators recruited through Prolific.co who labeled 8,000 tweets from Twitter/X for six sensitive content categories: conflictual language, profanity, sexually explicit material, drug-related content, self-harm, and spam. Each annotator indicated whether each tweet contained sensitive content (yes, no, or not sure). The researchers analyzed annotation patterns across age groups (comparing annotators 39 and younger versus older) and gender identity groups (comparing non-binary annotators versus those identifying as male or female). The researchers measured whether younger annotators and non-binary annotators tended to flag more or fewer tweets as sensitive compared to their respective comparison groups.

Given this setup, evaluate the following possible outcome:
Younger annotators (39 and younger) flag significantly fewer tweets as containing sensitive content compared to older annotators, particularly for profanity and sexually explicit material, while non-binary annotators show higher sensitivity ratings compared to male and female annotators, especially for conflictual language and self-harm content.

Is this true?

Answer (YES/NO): NO